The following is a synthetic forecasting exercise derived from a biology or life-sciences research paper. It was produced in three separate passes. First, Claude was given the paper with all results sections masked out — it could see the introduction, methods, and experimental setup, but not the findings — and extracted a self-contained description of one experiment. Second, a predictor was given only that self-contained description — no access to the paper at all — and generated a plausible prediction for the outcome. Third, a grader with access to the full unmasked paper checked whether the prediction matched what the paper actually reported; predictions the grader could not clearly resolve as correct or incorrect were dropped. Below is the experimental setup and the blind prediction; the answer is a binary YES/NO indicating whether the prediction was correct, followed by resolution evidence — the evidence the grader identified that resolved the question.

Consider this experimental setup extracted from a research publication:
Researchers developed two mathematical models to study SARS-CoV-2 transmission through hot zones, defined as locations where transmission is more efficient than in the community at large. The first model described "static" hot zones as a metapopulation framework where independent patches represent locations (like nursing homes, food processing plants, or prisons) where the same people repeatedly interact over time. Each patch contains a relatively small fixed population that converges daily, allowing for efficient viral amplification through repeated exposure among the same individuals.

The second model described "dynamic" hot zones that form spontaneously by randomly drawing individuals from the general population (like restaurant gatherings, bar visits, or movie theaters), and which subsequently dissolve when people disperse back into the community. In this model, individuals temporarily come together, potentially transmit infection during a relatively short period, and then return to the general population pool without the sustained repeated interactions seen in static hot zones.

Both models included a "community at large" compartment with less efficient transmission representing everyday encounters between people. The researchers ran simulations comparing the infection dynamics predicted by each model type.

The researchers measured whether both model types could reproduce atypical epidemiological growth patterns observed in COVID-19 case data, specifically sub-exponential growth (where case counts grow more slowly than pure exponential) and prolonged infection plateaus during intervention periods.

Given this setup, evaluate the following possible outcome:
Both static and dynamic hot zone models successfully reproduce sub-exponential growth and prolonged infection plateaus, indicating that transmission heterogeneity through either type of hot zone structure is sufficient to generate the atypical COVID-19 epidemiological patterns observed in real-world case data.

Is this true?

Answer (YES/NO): NO